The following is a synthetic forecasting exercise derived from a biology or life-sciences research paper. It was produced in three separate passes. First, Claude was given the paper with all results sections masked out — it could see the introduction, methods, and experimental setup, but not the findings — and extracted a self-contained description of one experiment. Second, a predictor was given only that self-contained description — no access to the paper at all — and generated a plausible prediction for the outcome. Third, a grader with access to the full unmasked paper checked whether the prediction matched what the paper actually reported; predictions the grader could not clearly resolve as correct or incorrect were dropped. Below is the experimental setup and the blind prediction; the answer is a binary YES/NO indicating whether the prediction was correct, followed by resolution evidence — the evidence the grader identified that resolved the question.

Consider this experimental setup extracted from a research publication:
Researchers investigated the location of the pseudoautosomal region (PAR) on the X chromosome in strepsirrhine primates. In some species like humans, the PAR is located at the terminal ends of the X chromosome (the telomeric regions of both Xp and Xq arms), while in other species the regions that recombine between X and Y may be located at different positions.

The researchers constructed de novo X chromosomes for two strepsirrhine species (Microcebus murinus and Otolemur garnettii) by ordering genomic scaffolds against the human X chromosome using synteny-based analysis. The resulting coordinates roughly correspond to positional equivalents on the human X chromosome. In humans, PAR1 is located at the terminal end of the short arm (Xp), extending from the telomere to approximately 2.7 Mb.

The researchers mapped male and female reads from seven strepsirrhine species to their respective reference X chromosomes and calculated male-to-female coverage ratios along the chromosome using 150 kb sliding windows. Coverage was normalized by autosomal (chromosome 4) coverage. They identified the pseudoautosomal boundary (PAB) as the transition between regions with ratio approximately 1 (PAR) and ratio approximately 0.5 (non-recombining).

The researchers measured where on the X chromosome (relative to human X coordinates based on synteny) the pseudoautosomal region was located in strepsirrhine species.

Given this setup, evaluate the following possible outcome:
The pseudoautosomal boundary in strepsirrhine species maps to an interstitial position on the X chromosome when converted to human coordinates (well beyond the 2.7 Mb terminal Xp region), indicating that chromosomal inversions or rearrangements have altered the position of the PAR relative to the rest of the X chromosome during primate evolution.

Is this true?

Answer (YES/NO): NO